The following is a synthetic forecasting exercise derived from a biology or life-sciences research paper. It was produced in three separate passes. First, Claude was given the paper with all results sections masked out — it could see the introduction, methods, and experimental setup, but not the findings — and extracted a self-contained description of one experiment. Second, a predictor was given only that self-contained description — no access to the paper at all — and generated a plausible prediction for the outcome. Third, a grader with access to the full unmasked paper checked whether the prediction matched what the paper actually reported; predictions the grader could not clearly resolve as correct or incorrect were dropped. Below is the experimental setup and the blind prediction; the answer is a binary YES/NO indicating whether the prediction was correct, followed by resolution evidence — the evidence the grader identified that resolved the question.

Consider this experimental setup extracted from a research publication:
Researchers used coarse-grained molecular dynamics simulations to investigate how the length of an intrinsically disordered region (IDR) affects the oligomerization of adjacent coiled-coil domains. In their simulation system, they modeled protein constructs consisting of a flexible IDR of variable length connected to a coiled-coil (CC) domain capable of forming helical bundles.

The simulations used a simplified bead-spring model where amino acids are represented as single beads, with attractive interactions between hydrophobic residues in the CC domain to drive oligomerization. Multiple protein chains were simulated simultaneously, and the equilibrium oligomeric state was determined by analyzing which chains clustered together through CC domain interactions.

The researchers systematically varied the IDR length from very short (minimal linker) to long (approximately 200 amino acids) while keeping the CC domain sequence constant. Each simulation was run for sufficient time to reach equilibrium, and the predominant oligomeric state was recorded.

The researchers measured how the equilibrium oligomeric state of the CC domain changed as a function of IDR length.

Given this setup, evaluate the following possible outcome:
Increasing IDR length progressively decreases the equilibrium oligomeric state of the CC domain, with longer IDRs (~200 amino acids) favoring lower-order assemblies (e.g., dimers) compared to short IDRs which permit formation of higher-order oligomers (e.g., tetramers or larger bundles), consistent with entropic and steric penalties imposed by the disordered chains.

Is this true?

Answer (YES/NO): NO